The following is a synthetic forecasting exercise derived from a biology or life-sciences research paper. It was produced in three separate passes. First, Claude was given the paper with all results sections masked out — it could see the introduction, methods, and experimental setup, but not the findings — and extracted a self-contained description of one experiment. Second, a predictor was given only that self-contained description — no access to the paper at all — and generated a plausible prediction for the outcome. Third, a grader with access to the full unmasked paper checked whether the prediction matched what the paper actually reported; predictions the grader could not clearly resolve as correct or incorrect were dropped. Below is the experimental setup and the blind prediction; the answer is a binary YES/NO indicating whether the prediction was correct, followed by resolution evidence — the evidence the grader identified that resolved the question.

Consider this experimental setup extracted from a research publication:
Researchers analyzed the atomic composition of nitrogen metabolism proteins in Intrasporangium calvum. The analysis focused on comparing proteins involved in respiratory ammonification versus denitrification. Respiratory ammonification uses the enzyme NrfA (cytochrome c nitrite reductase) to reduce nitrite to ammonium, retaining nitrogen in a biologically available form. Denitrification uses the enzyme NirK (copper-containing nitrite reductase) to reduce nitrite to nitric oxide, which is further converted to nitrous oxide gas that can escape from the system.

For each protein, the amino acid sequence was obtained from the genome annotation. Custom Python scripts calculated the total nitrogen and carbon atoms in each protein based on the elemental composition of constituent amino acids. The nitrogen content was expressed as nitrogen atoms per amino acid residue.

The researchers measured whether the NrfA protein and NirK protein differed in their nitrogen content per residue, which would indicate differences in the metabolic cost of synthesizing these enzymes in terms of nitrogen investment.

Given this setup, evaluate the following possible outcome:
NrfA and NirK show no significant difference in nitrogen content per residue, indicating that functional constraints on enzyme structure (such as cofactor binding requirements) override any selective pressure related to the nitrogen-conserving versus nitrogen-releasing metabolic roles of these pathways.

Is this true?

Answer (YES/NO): NO